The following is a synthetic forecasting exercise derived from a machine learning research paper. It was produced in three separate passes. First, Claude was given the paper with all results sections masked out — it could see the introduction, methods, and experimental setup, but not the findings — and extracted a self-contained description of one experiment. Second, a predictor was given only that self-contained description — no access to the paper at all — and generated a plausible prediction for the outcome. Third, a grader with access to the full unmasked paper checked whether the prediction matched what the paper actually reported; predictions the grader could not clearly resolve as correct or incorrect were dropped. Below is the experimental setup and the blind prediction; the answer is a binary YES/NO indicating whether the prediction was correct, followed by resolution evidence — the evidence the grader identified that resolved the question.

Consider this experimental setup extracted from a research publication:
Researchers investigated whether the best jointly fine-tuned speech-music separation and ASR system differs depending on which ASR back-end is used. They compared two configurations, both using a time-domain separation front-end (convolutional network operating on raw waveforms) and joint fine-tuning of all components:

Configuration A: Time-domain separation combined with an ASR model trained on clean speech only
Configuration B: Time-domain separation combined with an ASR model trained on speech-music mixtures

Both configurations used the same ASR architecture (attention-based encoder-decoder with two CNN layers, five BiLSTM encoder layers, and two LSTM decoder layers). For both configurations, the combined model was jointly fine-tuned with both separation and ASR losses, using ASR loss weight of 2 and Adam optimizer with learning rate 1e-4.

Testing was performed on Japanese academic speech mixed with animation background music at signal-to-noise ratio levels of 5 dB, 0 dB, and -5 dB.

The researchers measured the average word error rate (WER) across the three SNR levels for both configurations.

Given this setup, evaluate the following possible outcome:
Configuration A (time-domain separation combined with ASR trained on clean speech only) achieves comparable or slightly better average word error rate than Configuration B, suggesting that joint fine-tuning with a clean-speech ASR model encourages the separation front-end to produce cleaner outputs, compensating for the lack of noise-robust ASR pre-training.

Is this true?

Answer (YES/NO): NO